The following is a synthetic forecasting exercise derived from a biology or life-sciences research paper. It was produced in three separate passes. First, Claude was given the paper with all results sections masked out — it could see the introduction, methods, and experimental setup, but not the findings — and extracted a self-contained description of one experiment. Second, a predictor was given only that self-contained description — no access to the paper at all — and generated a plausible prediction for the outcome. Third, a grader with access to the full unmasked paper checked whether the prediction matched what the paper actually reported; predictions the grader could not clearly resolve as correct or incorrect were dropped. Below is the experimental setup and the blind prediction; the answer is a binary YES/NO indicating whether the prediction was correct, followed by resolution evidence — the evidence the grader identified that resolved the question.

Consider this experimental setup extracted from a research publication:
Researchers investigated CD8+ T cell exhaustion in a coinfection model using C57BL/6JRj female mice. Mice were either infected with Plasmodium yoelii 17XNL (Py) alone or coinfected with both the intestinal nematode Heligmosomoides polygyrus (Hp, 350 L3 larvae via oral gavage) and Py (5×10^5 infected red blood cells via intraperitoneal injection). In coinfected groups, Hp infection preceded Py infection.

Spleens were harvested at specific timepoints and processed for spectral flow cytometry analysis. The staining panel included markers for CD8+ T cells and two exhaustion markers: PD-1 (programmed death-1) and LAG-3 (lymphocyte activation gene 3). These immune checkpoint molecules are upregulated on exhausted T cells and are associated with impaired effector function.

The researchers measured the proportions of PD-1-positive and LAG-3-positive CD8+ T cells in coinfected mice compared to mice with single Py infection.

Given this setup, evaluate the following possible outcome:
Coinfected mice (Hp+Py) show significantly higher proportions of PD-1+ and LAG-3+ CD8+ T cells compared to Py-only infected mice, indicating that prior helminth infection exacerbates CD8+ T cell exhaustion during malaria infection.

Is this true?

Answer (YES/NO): YES